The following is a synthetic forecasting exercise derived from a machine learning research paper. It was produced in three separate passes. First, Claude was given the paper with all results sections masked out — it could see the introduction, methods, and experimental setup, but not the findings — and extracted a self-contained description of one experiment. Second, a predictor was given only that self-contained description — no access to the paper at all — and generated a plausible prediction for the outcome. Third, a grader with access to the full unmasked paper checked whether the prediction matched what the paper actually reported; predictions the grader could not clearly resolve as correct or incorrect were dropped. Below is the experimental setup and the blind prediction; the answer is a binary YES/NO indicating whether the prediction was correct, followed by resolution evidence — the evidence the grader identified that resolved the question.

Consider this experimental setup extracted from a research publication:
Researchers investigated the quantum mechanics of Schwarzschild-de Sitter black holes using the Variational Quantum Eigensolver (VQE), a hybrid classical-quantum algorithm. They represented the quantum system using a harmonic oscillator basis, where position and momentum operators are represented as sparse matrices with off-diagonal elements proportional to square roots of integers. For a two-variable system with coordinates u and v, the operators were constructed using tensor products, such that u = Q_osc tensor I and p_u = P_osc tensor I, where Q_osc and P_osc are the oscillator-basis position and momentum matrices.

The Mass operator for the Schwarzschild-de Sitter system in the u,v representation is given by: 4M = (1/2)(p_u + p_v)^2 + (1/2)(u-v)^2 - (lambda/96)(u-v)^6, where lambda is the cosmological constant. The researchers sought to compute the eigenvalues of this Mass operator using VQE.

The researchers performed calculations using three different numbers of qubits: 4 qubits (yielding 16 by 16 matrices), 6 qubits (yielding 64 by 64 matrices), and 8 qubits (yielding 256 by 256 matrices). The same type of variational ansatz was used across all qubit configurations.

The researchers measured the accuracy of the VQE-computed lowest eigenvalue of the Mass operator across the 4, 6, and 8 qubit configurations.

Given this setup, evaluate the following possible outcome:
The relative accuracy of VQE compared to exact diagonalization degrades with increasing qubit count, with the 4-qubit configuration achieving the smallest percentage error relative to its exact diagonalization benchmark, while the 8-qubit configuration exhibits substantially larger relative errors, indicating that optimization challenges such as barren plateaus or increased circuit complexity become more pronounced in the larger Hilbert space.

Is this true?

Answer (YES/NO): YES